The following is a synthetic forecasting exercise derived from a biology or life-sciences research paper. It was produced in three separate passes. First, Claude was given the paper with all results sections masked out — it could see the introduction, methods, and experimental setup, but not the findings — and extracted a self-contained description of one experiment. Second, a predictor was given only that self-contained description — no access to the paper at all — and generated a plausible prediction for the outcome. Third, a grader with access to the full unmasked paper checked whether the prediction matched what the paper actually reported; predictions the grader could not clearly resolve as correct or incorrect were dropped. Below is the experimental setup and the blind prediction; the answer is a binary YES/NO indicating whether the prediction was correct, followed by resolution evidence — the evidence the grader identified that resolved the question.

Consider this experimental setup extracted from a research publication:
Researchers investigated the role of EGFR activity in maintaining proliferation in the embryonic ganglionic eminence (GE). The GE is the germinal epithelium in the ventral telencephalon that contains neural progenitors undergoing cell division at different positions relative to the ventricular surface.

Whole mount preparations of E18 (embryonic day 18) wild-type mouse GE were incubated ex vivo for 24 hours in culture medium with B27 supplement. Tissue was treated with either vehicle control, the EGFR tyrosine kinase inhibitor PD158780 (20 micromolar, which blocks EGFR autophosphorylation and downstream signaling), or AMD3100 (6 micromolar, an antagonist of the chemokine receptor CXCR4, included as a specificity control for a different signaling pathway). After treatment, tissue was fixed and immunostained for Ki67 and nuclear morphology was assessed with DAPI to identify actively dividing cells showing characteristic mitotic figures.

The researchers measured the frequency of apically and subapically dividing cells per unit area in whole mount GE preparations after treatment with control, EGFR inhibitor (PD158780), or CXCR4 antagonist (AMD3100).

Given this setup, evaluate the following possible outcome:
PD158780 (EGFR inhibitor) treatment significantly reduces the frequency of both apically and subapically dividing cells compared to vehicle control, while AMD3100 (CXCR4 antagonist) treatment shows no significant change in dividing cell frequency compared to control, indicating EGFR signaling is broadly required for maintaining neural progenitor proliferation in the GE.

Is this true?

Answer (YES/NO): NO